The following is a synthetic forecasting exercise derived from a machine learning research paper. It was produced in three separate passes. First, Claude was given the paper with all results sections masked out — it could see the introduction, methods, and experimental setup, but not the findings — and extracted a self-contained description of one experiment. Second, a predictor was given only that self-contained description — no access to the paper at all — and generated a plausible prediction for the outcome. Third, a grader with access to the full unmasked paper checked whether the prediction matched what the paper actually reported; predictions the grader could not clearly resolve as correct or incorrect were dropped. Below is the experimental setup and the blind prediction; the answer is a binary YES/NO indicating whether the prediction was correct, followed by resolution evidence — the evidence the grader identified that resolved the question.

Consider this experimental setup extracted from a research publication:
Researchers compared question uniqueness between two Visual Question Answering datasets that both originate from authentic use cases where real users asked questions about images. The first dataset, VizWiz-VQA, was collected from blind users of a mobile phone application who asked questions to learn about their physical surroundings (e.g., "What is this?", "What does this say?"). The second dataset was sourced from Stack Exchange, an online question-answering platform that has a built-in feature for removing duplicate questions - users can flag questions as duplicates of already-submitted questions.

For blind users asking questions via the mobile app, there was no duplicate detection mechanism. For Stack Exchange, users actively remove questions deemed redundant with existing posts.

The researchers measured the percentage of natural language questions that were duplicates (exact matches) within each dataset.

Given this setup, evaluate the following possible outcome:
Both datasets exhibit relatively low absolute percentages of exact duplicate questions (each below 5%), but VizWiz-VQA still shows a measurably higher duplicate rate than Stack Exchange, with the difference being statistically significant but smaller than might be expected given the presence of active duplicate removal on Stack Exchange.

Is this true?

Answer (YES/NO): NO